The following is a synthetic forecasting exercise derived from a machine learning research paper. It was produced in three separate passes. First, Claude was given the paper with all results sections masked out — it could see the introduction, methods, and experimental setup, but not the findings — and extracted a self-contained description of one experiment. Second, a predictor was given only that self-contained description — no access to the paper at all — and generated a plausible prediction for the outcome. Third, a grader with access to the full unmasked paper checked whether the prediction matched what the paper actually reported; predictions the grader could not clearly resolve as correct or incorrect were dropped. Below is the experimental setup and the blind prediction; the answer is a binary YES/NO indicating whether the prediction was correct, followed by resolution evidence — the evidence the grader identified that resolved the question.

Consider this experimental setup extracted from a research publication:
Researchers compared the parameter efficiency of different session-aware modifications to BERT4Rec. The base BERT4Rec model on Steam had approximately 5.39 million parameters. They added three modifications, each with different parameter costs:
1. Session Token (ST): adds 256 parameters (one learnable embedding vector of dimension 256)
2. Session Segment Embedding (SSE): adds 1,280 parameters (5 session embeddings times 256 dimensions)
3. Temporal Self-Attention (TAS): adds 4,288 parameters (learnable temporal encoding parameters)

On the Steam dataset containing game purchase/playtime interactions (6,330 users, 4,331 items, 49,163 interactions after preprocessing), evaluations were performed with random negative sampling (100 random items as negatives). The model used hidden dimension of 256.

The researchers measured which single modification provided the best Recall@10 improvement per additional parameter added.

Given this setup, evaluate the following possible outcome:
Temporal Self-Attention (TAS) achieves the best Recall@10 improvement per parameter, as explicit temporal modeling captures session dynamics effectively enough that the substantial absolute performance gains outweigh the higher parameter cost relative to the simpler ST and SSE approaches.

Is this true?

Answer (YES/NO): NO